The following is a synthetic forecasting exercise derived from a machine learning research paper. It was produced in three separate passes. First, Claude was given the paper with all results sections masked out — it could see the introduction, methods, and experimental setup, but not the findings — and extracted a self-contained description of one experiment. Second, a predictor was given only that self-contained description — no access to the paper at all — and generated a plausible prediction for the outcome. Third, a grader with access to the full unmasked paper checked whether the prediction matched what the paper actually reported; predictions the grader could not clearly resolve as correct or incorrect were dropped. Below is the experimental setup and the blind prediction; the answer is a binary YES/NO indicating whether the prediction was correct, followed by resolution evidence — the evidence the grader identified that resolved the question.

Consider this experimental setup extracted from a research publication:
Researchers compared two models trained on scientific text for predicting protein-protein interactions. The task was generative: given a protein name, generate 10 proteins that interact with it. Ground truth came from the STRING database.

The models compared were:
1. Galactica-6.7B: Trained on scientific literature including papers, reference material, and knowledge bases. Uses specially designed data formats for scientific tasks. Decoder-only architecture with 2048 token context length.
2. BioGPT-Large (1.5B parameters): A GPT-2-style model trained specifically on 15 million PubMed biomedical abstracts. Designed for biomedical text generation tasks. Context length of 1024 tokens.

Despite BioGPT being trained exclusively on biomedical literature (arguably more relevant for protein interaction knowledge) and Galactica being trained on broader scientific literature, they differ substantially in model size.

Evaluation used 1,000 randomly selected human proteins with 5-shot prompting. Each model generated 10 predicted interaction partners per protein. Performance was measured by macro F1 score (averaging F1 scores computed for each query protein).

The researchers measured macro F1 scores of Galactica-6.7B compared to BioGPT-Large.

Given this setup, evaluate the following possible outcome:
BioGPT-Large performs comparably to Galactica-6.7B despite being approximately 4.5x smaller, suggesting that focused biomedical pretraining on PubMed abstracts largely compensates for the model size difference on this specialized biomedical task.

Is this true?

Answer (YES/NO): NO